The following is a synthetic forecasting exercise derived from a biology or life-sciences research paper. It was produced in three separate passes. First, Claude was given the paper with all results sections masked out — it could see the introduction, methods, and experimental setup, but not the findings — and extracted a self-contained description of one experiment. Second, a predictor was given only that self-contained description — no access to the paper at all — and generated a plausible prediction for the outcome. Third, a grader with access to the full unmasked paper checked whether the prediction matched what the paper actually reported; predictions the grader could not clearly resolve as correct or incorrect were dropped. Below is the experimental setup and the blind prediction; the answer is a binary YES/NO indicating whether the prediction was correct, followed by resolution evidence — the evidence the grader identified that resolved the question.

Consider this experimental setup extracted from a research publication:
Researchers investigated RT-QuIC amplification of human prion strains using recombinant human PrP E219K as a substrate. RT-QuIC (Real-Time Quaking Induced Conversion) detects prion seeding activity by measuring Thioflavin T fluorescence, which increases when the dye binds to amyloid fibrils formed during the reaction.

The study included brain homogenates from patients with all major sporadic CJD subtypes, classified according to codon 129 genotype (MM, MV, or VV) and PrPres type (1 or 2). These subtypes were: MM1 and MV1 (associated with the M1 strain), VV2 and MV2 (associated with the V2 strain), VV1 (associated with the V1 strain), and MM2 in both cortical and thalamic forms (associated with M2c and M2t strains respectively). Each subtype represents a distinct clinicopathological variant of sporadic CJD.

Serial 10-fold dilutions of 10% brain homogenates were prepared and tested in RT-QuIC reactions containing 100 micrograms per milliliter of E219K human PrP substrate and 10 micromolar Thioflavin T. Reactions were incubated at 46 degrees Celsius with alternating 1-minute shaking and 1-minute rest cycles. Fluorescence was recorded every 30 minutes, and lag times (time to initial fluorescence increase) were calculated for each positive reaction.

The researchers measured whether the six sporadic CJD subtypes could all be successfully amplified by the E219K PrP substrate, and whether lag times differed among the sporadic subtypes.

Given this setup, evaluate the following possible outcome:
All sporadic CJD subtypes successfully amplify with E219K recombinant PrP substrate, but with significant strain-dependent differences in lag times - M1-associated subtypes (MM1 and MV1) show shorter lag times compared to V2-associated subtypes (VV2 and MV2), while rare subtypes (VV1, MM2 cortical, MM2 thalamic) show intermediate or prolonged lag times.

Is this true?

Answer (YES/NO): NO